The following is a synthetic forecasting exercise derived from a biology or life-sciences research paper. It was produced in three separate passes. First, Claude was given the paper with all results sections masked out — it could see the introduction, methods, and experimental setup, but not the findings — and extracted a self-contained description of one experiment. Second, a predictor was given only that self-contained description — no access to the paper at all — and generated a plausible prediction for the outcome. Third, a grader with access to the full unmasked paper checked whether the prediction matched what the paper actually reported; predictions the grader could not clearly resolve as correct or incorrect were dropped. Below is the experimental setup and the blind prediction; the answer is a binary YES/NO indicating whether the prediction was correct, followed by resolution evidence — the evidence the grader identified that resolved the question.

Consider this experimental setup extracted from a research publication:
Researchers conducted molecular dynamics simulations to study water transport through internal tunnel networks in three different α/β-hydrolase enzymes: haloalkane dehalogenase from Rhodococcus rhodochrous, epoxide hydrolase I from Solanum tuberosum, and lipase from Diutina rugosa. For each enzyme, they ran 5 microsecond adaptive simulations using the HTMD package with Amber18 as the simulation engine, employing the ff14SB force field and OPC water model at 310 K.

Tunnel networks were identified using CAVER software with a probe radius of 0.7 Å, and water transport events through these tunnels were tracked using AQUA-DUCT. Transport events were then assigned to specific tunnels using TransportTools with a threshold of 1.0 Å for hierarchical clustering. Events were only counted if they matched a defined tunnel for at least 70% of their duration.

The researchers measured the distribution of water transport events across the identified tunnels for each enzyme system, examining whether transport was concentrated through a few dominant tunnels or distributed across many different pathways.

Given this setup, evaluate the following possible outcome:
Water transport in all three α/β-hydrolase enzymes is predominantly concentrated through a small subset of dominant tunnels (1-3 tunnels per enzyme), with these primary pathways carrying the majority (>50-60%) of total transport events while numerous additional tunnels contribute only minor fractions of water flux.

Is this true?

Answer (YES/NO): NO